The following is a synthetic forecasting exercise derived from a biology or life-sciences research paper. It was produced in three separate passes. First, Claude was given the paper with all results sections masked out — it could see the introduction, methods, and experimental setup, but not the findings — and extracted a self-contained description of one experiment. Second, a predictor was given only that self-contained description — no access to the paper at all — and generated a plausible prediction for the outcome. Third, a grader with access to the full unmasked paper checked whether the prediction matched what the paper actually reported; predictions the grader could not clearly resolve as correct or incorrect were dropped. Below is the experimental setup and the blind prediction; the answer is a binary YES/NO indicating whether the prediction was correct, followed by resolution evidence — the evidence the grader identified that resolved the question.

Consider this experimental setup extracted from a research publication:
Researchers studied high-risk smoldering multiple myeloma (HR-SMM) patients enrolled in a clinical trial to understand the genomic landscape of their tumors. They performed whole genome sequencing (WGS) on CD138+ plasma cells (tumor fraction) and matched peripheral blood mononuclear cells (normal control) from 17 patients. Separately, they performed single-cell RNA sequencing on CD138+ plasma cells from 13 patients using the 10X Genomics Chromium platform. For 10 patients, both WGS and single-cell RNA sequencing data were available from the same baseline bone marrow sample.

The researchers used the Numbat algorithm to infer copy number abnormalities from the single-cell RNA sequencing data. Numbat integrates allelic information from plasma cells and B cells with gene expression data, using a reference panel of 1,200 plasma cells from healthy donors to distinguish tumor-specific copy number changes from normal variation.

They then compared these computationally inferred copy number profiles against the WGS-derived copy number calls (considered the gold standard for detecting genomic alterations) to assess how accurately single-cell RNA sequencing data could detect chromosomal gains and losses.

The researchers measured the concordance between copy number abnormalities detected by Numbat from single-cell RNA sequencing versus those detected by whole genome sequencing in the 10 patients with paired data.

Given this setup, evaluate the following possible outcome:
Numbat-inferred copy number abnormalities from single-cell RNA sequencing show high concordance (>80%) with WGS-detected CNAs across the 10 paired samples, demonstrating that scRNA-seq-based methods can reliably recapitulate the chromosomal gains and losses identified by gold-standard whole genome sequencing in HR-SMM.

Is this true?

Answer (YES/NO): YES